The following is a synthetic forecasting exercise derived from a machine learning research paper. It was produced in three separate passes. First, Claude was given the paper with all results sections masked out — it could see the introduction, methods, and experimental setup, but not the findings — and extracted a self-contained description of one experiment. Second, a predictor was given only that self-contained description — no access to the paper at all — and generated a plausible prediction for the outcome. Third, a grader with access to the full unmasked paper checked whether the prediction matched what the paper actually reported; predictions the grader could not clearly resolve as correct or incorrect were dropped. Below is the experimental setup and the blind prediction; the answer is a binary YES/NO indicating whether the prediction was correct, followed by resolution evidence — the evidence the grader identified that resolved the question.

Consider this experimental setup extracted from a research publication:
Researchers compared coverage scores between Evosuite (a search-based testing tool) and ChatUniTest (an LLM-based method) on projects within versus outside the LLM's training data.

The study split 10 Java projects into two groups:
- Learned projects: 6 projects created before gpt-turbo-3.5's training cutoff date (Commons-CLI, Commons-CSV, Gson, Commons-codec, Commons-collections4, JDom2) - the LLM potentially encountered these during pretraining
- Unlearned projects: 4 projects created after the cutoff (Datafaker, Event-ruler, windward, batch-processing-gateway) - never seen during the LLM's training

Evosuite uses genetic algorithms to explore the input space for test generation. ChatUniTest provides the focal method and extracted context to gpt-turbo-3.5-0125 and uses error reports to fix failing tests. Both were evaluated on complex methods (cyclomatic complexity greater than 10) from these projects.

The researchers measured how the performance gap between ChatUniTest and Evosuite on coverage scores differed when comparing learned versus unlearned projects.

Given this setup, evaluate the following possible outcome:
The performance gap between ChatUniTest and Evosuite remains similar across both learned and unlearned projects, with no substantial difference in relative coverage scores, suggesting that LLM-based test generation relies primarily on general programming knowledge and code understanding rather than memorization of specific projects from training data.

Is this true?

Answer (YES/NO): NO